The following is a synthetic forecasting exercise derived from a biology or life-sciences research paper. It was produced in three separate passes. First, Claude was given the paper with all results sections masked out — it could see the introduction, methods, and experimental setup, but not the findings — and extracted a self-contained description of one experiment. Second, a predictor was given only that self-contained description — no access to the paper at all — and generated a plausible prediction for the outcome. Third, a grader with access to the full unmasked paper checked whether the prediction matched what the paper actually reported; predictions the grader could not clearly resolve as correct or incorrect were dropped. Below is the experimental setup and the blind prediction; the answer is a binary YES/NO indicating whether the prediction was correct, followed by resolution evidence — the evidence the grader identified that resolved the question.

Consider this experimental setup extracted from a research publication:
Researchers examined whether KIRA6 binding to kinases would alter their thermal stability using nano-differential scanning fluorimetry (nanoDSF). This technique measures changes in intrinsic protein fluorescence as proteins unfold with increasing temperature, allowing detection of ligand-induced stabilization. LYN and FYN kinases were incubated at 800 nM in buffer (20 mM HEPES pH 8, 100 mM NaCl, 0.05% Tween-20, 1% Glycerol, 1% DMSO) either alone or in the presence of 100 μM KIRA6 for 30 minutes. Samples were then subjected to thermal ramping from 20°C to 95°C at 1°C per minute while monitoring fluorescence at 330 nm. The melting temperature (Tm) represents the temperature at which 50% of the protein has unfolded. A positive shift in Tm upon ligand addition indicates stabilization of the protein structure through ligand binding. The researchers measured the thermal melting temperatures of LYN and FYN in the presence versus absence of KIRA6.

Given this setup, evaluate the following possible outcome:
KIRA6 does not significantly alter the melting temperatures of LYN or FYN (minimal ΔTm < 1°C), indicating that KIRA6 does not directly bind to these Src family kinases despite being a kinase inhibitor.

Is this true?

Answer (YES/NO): NO